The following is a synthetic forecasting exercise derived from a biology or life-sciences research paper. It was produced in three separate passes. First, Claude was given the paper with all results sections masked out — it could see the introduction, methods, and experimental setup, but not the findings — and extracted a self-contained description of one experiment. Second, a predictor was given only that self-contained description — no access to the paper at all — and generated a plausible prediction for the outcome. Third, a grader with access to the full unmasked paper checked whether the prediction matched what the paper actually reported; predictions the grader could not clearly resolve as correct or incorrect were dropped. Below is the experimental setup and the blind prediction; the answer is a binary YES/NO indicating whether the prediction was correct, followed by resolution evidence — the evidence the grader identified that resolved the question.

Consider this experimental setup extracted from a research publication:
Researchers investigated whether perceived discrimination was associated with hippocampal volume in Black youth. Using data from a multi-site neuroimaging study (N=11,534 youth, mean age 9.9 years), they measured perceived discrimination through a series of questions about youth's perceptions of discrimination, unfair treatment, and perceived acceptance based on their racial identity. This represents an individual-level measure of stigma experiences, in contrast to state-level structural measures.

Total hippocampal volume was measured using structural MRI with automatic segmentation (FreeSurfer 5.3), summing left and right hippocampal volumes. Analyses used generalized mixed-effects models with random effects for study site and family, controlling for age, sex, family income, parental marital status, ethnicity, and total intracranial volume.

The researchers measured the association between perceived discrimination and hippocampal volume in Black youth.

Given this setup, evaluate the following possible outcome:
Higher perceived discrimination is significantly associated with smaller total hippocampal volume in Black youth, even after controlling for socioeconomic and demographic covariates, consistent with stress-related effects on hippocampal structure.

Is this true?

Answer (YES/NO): NO